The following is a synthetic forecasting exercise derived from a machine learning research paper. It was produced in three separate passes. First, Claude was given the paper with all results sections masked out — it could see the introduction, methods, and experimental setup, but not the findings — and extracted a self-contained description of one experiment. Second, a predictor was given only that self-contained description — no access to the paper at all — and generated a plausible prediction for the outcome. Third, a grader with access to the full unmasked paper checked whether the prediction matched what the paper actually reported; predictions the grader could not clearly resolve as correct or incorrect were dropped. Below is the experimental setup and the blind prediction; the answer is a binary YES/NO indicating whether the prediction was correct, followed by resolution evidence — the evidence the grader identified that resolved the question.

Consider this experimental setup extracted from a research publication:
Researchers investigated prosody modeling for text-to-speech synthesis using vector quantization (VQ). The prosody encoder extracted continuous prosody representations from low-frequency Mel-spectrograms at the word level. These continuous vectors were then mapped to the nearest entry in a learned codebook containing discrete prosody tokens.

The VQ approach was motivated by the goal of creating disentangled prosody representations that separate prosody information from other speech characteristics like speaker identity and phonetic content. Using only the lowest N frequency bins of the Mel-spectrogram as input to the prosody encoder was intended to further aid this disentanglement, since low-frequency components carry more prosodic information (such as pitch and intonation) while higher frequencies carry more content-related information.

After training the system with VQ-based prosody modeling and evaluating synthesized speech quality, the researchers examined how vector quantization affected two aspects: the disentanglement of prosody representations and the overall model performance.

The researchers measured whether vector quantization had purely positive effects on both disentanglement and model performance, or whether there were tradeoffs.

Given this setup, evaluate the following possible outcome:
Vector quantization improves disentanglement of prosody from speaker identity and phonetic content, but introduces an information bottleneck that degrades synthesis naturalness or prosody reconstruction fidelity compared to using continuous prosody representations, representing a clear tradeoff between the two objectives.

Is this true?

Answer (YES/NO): NO